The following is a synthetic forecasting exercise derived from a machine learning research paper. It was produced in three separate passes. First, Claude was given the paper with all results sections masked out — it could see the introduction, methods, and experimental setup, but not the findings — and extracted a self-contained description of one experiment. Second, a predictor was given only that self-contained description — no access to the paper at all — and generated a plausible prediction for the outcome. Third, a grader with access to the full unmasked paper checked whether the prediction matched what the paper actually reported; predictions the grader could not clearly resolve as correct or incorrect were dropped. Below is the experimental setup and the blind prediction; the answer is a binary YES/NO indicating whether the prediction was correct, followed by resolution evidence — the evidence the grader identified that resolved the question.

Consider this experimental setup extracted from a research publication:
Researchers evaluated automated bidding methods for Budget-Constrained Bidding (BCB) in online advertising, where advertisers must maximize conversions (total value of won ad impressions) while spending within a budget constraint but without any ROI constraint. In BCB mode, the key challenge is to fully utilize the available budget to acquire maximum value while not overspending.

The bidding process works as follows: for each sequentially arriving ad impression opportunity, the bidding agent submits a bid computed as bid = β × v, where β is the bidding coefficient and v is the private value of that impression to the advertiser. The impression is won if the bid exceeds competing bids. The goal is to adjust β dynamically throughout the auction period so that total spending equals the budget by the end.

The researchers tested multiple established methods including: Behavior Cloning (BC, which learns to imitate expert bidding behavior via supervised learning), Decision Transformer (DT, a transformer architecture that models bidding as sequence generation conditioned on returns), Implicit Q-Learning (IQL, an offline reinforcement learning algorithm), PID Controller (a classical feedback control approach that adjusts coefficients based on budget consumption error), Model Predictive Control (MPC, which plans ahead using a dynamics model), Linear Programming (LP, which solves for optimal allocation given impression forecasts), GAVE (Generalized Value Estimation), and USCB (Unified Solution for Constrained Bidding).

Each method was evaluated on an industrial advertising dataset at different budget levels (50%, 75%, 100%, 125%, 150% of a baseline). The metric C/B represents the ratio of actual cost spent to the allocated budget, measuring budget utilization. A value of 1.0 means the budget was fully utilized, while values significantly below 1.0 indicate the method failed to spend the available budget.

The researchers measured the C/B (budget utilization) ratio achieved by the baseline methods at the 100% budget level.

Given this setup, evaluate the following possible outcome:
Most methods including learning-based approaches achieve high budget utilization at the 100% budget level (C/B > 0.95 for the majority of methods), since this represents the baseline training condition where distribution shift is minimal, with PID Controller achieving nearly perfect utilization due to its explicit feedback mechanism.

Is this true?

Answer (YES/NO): NO